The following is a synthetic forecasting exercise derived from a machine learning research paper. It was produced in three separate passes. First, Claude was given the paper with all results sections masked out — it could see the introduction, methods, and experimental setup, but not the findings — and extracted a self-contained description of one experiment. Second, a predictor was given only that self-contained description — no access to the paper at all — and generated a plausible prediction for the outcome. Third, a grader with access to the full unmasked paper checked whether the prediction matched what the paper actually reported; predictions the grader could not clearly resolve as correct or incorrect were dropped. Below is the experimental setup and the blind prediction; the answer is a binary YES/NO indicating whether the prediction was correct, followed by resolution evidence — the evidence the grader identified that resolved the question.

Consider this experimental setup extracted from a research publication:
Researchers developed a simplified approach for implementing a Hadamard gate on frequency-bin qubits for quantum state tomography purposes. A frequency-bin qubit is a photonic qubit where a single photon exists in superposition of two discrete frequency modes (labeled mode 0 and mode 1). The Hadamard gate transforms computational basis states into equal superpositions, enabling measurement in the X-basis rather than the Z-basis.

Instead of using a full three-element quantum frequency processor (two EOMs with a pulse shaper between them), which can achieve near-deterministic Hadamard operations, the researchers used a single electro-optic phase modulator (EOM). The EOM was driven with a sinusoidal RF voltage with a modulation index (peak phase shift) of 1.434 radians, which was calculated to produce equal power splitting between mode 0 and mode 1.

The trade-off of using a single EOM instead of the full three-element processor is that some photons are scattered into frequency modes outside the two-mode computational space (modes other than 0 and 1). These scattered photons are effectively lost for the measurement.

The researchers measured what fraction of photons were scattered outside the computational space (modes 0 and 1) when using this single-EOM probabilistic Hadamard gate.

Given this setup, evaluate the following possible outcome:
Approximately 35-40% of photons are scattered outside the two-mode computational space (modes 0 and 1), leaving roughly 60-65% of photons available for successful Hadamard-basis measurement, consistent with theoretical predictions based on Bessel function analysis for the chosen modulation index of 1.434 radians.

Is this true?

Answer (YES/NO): YES